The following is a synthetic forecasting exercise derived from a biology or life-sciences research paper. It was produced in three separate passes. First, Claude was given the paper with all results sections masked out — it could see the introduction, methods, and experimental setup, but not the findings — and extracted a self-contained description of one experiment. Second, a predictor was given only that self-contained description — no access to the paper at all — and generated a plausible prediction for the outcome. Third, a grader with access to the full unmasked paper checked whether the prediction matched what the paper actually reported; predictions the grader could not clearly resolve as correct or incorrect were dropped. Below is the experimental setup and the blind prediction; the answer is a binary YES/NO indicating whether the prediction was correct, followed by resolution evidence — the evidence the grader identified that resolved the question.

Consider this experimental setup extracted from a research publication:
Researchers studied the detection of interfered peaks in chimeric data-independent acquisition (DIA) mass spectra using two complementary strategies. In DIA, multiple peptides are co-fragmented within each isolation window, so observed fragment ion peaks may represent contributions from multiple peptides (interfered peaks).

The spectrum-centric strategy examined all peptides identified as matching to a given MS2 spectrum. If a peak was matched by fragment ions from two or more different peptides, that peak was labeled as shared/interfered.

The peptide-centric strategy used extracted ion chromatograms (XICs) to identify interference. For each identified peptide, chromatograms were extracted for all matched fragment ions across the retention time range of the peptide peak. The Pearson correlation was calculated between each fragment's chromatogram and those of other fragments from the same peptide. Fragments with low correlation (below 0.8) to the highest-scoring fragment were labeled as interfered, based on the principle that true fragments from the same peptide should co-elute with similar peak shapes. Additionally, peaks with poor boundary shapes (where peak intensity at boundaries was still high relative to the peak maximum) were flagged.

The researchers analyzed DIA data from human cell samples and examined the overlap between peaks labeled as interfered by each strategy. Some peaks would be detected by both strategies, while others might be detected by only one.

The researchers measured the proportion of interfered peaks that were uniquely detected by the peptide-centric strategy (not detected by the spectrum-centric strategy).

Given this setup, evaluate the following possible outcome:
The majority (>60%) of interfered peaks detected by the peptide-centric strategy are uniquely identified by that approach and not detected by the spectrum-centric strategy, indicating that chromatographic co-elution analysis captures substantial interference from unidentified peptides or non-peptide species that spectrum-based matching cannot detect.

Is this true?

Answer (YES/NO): YES